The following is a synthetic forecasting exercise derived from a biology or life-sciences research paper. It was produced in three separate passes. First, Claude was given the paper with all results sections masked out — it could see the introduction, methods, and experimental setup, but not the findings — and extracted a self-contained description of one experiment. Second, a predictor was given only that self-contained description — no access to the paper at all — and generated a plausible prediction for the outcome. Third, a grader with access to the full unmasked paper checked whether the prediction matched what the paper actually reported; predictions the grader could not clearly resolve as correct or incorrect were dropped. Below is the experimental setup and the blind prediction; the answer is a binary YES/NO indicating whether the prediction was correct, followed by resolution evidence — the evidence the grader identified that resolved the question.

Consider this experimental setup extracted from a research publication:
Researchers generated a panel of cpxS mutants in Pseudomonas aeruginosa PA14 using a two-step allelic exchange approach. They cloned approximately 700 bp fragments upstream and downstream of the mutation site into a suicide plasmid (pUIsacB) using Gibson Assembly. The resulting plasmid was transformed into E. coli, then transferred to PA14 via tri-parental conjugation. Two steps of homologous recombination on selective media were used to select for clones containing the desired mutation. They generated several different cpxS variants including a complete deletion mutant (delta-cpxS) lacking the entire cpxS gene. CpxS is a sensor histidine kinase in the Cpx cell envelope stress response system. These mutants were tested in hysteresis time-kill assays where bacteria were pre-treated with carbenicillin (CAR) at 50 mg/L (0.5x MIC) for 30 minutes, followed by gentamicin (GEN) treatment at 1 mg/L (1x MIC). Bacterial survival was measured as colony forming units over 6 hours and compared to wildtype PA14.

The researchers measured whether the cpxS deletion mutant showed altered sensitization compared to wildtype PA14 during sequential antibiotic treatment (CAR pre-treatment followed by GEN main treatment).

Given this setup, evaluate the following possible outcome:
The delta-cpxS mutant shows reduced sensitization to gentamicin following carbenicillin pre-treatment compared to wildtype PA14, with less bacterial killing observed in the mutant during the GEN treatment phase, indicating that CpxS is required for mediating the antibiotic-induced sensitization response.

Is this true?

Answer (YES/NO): NO